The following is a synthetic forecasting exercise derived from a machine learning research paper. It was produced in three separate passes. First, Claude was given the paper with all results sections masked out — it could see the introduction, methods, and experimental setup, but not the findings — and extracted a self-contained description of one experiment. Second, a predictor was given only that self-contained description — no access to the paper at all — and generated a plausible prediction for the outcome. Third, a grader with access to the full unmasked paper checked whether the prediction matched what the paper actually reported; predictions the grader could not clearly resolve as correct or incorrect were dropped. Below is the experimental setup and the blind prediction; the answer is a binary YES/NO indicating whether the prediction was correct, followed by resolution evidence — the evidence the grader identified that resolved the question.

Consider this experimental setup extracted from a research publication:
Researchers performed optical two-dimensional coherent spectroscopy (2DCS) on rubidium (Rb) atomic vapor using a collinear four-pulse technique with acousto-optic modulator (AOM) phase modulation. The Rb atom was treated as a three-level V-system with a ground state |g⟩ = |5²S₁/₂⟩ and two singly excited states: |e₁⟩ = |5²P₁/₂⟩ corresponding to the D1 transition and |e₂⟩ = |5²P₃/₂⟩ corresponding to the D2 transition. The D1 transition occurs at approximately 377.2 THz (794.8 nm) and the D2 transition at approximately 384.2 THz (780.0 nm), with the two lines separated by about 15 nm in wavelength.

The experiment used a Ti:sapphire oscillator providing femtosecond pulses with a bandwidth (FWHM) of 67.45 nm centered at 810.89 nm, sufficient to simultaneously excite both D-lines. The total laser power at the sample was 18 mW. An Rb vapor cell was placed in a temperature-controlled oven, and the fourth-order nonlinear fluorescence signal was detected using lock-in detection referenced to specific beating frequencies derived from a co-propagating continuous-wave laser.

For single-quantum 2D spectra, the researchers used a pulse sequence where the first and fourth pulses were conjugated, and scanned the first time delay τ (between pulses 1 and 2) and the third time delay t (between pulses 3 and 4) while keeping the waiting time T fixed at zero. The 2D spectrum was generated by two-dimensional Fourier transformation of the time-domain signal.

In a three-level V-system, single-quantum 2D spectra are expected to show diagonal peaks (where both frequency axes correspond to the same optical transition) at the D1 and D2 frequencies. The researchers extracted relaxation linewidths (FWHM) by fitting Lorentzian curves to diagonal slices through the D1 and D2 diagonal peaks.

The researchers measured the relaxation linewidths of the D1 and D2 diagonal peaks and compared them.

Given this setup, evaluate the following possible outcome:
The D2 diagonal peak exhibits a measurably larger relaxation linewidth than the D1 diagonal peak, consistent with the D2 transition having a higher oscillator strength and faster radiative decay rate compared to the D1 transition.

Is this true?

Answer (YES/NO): NO